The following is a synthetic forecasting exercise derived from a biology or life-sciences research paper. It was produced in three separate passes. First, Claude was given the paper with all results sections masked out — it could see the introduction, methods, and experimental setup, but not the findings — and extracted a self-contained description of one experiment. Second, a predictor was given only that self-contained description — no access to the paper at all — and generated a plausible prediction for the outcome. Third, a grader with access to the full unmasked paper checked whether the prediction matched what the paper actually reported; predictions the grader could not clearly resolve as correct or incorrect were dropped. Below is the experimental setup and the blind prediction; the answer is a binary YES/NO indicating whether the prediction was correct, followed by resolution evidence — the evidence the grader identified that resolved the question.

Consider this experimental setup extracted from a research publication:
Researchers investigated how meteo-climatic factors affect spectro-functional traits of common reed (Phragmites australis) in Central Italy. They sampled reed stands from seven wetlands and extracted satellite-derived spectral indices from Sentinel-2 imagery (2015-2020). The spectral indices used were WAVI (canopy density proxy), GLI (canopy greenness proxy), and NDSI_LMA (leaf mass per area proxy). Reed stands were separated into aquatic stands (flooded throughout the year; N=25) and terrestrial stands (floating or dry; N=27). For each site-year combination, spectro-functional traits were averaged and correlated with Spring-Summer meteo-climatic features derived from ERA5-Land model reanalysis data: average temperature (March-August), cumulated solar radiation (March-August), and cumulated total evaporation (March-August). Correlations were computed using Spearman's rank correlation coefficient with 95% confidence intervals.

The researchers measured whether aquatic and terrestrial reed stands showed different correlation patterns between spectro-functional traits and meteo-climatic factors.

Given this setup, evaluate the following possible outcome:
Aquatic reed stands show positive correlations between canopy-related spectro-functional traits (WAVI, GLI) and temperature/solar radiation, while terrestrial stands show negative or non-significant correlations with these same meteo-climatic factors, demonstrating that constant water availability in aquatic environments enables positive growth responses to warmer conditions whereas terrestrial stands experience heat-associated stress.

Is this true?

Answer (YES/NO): NO